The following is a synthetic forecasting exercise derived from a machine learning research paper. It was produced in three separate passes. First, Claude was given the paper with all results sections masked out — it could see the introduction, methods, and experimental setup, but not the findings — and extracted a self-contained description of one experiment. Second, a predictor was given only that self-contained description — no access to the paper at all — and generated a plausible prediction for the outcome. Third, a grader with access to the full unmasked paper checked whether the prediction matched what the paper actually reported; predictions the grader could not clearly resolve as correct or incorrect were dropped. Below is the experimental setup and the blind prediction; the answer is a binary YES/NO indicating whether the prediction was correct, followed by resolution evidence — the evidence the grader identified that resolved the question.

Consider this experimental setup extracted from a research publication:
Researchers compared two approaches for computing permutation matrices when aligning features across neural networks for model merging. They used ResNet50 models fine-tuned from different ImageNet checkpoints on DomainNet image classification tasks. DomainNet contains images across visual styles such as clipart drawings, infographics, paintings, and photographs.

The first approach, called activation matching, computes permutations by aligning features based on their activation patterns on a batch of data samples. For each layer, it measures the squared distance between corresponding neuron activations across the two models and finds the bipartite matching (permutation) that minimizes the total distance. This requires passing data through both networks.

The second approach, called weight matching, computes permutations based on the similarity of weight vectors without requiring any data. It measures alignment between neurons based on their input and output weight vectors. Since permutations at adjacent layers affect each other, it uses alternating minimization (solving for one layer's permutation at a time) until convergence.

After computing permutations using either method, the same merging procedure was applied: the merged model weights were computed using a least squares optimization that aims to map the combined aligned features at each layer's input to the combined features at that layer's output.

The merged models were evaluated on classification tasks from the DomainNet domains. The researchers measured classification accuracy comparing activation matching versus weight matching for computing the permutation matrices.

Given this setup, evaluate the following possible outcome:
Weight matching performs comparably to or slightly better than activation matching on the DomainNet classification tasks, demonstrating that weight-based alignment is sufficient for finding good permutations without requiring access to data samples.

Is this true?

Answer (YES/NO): NO